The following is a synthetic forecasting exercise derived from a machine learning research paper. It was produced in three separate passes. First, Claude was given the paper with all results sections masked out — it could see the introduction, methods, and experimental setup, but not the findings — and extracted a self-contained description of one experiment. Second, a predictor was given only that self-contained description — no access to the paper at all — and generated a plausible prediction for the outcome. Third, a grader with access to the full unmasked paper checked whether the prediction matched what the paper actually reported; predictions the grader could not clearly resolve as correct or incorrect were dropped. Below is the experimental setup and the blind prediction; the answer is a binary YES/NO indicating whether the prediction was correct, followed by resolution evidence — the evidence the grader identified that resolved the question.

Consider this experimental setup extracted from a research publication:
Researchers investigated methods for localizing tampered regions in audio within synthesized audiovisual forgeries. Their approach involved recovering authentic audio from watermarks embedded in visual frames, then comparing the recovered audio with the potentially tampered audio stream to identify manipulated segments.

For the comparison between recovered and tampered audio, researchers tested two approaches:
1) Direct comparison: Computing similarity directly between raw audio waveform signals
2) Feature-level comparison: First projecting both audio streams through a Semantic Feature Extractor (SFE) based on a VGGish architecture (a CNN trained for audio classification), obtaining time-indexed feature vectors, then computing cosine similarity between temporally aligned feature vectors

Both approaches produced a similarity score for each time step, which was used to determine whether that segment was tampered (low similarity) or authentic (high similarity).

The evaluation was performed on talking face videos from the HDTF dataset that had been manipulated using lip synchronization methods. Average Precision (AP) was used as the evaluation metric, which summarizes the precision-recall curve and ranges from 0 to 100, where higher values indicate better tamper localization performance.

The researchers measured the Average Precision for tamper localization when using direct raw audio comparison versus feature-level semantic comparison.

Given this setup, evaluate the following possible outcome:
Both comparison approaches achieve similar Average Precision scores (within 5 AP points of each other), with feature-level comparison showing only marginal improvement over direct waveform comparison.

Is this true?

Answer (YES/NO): NO